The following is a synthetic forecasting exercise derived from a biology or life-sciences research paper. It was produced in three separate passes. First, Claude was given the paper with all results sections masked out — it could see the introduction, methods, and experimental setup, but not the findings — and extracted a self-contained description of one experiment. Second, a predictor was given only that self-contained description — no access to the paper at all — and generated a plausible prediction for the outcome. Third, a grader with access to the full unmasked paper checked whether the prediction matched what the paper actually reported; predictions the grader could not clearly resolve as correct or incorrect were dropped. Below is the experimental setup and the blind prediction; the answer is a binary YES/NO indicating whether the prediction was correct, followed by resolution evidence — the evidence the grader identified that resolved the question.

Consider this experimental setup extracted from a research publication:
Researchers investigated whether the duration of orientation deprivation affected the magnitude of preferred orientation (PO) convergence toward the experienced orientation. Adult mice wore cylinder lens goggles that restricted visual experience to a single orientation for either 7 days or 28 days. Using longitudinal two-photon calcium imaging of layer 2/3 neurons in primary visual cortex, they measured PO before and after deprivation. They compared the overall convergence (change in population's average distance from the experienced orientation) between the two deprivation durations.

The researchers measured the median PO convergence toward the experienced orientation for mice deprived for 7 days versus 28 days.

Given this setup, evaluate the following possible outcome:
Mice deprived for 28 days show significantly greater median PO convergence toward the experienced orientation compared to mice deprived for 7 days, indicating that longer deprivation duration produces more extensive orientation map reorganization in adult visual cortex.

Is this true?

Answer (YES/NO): YES